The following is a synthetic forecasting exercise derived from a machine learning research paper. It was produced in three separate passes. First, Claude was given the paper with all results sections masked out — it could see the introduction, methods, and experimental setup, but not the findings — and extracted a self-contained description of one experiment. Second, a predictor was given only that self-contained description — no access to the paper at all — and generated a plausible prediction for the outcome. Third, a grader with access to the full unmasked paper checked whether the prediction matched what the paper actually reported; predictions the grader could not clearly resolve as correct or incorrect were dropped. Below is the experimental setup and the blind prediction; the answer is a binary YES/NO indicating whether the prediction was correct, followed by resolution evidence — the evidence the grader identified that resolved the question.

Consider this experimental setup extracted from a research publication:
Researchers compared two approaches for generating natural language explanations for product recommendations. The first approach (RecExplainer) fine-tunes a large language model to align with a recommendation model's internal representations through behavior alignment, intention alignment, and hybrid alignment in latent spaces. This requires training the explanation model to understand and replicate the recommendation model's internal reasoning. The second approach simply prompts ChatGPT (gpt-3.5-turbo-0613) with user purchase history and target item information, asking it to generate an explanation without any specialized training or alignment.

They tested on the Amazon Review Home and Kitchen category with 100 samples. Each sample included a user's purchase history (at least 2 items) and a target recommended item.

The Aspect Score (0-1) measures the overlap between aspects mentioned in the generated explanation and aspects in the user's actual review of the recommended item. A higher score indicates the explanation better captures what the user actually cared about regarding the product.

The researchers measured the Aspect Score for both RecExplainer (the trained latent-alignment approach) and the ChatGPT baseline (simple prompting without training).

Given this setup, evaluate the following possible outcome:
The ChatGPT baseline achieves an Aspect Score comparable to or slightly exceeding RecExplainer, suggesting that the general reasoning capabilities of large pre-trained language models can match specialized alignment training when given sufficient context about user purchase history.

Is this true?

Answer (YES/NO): YES